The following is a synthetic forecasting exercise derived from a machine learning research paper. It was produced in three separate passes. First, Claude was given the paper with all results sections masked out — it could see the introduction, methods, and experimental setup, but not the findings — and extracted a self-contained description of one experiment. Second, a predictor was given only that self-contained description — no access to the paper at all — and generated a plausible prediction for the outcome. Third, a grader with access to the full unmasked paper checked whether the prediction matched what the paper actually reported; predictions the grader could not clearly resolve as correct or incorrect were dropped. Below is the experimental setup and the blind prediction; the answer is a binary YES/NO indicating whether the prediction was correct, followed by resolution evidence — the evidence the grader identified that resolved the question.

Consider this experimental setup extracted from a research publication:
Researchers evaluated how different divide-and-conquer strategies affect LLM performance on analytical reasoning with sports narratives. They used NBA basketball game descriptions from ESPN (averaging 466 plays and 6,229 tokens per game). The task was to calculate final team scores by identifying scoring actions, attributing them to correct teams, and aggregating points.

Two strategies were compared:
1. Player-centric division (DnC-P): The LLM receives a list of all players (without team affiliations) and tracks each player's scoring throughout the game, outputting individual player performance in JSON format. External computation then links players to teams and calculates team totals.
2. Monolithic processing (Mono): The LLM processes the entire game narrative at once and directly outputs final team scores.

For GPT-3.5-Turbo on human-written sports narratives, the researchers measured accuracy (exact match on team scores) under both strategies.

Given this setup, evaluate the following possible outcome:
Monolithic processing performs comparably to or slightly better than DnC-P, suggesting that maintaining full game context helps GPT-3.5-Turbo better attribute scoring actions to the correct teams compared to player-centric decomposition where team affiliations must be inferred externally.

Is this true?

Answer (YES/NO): NO